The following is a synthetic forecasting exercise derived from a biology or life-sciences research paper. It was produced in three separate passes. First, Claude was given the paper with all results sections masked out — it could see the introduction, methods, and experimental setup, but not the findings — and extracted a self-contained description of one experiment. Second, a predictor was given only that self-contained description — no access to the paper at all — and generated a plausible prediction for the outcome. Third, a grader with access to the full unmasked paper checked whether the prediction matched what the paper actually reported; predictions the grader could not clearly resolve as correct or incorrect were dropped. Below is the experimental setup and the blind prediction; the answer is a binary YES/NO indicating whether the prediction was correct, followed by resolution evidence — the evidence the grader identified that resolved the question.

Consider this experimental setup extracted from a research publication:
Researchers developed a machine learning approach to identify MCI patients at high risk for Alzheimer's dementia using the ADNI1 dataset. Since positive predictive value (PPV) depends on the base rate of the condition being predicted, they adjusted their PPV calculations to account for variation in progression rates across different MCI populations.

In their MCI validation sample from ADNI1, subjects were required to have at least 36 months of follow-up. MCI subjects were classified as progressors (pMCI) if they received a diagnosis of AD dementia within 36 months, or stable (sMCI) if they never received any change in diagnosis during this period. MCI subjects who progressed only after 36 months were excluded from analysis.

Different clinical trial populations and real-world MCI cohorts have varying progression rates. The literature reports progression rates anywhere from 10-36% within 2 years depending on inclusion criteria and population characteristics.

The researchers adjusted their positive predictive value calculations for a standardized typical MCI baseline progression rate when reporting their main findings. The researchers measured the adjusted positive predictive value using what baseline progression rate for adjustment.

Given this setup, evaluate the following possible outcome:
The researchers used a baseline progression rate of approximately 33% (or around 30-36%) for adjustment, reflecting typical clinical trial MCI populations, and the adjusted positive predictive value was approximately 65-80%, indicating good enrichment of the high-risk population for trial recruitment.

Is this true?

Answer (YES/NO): NO